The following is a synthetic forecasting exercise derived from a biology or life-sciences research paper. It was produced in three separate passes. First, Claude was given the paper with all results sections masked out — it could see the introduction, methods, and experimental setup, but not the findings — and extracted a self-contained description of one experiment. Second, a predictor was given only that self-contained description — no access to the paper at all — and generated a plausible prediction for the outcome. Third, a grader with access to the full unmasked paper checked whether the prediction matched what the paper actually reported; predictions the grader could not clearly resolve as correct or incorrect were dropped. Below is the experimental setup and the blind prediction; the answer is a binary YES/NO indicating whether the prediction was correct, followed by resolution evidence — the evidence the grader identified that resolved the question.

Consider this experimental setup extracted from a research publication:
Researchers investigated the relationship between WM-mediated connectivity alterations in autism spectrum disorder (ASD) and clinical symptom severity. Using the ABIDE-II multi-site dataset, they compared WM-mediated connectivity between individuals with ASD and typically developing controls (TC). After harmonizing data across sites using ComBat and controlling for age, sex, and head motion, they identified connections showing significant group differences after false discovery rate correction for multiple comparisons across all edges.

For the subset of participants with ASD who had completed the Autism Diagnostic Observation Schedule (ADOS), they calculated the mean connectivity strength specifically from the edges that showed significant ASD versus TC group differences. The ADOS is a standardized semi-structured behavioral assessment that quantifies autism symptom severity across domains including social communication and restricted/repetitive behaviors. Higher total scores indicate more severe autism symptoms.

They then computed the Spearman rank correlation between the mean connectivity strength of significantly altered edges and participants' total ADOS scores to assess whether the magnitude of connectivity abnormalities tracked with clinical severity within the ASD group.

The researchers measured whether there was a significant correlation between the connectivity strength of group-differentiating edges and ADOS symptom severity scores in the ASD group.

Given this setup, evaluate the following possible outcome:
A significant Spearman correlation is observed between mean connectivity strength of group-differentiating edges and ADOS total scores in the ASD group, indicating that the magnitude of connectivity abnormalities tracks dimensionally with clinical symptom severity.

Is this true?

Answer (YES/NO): YES